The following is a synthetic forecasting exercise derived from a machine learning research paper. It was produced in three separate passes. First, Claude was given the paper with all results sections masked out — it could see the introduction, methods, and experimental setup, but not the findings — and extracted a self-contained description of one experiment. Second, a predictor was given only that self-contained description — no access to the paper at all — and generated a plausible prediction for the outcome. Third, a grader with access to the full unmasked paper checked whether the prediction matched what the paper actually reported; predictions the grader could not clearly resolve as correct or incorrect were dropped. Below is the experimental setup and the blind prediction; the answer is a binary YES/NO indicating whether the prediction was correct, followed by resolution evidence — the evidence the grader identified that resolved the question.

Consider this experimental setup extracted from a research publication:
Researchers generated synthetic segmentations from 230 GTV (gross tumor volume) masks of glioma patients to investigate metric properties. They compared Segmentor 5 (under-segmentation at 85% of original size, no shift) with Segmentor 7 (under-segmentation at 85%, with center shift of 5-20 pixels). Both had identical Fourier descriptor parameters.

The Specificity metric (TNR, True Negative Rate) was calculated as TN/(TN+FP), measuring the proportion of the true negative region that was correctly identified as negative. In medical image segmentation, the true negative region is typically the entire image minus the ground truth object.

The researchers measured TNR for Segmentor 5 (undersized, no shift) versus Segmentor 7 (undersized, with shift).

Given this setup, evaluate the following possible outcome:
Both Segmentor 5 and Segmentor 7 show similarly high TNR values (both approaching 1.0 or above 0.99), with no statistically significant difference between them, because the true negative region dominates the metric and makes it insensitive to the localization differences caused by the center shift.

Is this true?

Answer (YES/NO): NO